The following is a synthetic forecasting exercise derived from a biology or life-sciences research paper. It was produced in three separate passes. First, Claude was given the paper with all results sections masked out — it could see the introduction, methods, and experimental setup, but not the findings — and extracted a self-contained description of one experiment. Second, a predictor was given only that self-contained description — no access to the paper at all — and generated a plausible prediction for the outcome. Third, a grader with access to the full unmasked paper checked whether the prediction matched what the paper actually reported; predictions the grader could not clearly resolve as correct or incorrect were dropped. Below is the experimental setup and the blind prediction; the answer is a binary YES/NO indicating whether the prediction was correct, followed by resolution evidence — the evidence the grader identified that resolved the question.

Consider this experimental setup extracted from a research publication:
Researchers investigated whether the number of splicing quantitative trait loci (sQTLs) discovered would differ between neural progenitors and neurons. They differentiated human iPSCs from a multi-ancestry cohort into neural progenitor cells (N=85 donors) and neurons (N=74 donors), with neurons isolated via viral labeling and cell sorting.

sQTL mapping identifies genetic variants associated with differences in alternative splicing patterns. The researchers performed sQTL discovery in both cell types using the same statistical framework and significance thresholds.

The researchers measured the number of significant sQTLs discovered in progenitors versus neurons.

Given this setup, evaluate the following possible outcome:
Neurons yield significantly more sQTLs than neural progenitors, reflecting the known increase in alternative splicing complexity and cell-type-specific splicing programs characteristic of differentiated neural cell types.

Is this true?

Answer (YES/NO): NO